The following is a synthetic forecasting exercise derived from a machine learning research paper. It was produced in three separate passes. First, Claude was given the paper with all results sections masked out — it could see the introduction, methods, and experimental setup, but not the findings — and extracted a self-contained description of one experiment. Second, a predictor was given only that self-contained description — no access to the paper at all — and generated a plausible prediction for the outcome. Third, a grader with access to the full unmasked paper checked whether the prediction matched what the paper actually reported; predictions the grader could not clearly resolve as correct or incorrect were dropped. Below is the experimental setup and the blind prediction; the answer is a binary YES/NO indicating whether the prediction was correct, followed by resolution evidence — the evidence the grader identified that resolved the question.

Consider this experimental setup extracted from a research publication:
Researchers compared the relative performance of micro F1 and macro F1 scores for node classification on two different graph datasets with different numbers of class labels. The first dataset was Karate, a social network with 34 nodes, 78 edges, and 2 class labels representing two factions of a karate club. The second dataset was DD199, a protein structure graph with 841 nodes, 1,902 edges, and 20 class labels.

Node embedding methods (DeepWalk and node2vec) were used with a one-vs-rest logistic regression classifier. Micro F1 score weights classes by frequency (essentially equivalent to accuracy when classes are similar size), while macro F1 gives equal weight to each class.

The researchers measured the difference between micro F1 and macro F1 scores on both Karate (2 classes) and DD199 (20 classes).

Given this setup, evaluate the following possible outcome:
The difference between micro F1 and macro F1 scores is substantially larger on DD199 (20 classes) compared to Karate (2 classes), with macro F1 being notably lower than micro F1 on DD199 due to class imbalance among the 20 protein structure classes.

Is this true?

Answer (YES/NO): YES